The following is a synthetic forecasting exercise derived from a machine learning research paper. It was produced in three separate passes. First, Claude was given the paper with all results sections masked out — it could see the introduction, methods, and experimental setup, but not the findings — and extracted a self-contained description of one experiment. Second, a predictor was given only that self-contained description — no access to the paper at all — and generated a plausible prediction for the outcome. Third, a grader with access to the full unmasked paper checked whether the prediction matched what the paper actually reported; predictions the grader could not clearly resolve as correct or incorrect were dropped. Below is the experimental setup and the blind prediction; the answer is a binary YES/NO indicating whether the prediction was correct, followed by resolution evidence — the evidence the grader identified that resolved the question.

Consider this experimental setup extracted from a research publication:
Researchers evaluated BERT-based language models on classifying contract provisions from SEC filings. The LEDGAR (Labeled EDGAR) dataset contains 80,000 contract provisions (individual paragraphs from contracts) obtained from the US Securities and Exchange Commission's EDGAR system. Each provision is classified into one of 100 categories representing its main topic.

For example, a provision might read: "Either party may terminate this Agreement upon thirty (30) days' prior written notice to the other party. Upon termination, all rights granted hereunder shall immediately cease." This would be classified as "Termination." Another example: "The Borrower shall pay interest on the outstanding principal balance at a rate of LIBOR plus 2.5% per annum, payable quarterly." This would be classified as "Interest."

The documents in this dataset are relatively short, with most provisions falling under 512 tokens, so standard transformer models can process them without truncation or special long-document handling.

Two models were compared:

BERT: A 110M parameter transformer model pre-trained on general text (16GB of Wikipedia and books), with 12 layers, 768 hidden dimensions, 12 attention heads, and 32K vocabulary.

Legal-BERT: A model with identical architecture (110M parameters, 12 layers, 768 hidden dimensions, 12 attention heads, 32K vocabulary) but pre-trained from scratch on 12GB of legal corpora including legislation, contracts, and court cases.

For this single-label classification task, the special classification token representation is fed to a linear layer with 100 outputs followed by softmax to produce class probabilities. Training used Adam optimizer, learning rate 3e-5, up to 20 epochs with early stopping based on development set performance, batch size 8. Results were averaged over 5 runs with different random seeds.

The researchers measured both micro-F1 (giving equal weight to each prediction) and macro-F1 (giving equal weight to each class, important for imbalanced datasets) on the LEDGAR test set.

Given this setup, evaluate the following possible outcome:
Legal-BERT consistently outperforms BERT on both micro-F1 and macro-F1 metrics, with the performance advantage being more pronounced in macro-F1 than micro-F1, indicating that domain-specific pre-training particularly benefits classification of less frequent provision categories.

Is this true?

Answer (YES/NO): NO